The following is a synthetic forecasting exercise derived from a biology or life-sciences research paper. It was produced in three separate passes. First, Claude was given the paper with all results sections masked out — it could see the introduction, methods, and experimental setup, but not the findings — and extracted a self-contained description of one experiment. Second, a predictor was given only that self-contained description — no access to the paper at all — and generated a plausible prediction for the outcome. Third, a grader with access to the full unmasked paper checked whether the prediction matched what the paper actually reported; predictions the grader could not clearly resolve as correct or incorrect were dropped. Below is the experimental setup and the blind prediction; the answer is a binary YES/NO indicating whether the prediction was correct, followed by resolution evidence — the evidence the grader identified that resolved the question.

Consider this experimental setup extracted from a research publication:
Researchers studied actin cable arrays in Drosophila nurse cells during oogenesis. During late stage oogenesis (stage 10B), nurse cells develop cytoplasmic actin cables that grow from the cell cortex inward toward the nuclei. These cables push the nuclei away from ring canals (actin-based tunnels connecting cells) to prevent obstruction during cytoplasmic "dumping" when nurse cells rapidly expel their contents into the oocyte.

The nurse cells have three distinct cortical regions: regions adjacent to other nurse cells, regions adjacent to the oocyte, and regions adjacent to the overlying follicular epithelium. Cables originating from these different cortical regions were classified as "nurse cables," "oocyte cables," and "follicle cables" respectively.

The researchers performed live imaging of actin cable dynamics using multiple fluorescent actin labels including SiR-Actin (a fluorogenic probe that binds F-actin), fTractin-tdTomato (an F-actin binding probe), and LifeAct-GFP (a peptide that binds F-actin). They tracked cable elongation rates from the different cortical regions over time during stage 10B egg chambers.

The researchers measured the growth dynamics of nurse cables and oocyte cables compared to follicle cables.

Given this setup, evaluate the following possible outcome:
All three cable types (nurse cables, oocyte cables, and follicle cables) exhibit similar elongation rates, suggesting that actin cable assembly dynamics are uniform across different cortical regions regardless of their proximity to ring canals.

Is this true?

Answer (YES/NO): NO